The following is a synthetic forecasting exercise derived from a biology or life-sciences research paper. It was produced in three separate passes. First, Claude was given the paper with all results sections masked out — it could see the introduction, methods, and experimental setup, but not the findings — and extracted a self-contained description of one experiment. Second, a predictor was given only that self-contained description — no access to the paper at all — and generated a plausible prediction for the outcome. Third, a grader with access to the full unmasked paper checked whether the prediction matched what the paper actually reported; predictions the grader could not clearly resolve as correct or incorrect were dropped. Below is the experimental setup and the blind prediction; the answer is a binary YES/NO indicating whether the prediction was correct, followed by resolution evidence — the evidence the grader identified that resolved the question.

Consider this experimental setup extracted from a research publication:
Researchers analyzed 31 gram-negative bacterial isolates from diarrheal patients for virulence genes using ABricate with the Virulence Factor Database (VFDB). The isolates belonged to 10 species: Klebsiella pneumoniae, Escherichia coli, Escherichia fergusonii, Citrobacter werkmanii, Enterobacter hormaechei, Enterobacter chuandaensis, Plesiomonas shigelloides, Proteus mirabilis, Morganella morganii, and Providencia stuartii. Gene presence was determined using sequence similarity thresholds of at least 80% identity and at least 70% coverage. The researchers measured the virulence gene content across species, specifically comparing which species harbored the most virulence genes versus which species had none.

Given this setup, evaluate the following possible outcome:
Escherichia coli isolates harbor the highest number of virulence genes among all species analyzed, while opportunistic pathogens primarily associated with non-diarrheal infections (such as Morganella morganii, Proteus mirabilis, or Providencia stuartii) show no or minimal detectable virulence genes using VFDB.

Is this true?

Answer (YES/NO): NO